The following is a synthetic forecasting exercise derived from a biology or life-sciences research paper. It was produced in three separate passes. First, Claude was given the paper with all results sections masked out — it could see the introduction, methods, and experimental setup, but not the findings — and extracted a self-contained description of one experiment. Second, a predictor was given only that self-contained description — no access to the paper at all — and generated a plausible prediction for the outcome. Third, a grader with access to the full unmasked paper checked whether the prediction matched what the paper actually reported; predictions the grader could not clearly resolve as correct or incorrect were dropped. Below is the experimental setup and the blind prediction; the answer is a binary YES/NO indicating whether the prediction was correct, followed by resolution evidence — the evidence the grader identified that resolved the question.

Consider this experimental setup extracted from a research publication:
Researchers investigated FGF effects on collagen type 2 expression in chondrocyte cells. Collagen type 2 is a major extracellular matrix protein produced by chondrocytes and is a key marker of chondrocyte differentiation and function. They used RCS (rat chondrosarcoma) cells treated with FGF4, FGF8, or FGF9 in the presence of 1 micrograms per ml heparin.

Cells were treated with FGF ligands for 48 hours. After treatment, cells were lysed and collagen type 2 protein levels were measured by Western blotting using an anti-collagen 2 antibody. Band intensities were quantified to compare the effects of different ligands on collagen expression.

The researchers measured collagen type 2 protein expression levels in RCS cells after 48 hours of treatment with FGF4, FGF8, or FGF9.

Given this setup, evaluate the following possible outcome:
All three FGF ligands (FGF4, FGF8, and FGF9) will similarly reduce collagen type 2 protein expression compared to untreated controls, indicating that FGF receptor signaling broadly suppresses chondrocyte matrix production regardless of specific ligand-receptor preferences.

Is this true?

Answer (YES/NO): NO